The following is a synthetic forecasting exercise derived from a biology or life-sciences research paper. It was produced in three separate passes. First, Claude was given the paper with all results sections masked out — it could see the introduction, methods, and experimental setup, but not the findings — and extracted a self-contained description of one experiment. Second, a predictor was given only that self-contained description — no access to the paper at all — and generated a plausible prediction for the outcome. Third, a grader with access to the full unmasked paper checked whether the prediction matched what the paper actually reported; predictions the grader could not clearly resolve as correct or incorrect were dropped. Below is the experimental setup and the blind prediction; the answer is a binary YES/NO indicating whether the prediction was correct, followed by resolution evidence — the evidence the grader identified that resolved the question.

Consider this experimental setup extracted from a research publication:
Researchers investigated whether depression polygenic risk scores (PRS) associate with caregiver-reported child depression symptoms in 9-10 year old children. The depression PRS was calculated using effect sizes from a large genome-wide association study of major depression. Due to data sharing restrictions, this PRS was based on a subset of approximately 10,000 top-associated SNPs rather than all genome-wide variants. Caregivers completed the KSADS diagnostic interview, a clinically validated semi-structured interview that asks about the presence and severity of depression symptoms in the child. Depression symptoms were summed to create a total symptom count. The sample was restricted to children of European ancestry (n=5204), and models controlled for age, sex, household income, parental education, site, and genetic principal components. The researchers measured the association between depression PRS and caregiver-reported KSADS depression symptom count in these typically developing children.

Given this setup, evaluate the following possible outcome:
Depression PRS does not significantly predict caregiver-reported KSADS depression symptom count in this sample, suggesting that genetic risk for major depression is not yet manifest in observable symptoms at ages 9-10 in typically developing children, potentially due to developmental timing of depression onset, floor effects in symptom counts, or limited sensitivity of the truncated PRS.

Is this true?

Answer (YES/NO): YES